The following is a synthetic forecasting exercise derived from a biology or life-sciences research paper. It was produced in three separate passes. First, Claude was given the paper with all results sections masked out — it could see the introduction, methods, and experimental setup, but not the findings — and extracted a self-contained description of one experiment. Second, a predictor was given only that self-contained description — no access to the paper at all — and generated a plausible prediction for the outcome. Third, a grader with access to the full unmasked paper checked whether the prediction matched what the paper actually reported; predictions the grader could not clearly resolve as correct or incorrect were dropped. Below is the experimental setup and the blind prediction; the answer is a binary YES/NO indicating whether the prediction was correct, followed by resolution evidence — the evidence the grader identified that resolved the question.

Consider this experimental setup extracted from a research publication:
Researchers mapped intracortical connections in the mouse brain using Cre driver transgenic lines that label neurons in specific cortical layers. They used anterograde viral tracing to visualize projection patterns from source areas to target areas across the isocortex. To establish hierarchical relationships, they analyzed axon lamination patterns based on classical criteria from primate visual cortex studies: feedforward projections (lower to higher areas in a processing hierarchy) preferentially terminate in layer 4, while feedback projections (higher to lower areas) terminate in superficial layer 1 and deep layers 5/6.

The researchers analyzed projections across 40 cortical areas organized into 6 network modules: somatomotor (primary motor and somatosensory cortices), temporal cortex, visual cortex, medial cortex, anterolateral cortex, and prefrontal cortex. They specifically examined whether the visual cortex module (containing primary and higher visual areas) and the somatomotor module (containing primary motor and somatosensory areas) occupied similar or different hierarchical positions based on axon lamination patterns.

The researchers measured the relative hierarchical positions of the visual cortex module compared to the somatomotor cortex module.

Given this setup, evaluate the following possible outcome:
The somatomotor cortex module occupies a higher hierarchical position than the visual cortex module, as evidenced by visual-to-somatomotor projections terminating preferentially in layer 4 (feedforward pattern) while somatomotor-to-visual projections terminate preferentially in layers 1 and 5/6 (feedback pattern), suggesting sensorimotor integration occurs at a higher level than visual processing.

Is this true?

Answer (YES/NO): NO